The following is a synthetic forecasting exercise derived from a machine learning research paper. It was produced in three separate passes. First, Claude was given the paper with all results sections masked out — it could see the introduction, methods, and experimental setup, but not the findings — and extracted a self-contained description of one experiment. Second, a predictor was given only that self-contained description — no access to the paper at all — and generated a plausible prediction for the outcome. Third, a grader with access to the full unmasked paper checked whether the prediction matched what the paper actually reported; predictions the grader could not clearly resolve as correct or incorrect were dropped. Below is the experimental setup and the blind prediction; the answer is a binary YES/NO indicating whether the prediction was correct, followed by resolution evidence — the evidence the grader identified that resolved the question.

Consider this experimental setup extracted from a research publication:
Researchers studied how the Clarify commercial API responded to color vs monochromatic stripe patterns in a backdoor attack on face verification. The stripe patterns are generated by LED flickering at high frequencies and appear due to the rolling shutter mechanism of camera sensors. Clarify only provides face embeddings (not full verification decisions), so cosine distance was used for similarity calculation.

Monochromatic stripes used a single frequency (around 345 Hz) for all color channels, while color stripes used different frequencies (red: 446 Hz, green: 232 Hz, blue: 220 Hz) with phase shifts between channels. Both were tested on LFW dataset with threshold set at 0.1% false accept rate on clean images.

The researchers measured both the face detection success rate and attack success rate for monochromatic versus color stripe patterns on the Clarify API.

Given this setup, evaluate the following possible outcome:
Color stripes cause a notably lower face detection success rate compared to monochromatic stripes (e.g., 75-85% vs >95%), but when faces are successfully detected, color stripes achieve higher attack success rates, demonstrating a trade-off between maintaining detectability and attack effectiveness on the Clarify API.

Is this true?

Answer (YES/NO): NO